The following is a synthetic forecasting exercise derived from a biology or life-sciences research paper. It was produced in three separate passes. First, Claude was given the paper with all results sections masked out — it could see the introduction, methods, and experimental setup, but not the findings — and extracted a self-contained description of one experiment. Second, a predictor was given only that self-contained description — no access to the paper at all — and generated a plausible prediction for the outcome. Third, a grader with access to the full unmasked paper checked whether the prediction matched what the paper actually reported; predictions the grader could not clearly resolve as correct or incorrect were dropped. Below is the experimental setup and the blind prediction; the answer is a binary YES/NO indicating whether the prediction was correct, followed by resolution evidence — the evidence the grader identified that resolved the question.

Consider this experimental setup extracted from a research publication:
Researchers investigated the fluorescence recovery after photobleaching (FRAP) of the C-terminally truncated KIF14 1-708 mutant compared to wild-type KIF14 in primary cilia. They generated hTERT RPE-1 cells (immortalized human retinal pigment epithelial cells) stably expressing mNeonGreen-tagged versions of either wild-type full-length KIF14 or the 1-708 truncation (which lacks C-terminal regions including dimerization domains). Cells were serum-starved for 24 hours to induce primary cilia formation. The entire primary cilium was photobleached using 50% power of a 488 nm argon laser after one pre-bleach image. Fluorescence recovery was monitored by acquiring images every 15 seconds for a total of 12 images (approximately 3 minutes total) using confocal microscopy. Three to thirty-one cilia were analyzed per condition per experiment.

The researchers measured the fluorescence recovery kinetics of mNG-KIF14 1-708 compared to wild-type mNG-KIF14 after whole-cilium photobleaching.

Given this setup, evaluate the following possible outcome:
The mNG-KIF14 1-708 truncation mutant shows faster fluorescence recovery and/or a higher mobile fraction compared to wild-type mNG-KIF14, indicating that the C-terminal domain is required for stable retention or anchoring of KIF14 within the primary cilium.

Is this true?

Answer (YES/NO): NO